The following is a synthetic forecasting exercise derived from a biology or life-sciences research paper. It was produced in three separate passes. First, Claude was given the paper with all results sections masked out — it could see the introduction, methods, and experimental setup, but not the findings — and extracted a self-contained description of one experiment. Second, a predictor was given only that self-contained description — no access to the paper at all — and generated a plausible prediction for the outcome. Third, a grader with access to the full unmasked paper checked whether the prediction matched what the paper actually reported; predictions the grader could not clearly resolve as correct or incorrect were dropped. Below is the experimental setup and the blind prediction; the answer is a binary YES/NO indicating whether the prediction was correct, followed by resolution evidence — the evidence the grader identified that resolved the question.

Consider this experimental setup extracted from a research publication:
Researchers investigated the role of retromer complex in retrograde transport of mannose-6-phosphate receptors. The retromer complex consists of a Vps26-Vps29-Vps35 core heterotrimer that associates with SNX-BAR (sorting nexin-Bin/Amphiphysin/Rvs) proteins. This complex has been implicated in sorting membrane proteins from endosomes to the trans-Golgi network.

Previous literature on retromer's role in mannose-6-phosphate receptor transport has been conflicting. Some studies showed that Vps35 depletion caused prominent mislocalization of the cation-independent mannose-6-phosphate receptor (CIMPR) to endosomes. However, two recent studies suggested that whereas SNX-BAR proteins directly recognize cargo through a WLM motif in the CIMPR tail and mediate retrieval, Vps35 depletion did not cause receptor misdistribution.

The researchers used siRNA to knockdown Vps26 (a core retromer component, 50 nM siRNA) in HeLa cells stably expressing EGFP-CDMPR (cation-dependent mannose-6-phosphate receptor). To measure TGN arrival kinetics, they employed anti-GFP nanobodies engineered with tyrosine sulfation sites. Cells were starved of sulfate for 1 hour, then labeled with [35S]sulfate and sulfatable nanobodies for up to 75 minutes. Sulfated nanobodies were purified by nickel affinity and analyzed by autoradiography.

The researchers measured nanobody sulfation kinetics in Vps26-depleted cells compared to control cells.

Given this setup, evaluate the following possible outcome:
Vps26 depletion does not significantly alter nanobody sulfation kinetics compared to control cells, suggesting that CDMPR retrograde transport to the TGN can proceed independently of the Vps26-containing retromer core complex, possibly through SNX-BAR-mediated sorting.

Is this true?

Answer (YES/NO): NO